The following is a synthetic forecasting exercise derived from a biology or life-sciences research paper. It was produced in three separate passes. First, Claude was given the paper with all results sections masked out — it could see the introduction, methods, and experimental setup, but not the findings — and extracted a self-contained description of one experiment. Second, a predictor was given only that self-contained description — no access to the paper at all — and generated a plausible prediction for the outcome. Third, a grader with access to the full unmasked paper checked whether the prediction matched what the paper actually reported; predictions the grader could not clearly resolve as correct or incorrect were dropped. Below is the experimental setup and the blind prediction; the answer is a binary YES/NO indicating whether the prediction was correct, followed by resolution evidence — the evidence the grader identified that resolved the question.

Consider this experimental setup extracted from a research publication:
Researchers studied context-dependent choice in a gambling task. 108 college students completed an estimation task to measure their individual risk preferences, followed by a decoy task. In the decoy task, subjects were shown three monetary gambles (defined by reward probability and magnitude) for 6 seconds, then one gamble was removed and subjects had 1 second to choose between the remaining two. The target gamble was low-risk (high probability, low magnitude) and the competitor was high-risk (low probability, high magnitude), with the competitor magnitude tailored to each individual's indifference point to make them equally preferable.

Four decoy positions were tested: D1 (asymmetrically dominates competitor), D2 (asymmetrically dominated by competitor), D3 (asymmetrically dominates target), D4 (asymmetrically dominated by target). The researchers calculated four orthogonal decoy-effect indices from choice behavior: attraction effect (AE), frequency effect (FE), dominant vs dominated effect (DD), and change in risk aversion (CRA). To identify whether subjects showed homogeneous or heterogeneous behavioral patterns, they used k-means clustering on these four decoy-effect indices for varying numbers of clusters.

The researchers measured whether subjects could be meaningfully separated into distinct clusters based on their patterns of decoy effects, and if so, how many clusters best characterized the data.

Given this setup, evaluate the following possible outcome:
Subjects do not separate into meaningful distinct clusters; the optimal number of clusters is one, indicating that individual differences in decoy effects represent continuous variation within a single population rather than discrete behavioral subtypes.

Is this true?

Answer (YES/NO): NO